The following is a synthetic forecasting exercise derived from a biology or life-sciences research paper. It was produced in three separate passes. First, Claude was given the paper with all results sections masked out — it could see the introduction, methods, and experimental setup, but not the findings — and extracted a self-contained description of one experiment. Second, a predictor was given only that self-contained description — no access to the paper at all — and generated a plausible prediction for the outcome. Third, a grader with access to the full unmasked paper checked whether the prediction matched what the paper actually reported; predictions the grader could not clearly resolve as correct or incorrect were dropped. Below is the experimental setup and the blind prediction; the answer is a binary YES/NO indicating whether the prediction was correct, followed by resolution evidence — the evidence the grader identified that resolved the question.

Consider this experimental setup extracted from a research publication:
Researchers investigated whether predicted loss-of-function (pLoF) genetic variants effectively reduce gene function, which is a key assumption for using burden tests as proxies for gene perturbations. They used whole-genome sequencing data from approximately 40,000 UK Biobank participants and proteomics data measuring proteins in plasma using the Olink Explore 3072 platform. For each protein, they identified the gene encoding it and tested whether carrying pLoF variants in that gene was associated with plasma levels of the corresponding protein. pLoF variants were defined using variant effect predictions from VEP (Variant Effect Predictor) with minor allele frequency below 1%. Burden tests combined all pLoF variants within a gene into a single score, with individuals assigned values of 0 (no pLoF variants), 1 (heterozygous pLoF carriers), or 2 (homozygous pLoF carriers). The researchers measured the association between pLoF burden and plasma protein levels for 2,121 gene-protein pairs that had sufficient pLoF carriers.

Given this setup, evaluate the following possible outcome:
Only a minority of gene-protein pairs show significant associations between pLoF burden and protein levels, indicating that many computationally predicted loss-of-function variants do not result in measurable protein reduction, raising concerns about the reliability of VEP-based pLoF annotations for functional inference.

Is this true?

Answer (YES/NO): NO